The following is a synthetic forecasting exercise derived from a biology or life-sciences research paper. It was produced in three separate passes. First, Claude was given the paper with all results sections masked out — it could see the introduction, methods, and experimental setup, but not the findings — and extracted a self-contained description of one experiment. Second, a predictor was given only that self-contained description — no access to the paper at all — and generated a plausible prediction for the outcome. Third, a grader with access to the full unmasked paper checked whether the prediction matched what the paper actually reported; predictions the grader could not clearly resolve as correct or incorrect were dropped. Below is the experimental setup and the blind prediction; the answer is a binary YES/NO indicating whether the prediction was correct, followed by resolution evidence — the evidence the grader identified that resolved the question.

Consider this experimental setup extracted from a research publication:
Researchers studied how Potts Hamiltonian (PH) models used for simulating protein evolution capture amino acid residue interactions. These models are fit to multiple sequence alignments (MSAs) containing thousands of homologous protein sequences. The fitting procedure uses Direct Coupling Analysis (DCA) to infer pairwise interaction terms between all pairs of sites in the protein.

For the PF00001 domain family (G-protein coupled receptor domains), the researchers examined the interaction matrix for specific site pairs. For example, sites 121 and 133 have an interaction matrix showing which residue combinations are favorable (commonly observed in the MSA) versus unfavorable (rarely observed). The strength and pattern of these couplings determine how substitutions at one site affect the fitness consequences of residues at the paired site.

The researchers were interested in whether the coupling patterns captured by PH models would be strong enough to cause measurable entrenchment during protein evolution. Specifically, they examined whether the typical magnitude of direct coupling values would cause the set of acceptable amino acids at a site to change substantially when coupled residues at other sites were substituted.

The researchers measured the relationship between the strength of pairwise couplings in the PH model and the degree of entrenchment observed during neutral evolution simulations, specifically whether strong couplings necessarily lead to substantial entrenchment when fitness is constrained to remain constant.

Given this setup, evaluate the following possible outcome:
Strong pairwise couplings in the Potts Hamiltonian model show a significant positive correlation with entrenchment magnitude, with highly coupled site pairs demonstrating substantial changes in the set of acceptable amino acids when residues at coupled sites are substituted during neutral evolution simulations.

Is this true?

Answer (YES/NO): NO